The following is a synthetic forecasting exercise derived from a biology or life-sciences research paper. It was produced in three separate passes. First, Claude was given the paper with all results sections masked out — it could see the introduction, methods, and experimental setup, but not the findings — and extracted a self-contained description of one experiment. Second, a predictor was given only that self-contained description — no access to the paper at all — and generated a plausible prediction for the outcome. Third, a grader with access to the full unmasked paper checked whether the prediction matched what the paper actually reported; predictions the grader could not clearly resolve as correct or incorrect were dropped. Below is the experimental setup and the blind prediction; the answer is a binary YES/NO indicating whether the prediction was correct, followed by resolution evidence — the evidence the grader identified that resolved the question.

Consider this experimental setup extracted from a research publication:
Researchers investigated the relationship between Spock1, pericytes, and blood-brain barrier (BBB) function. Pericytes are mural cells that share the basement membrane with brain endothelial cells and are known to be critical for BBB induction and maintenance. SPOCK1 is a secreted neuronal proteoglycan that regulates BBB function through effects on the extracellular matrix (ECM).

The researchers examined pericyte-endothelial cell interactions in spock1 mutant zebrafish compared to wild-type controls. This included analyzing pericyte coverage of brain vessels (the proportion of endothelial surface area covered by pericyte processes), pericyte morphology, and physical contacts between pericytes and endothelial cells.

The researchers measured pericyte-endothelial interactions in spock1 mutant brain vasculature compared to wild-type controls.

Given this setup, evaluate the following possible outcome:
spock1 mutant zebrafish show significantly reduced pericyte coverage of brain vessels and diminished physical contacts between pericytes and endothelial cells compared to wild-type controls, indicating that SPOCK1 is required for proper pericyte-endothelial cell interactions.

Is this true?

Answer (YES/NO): NO